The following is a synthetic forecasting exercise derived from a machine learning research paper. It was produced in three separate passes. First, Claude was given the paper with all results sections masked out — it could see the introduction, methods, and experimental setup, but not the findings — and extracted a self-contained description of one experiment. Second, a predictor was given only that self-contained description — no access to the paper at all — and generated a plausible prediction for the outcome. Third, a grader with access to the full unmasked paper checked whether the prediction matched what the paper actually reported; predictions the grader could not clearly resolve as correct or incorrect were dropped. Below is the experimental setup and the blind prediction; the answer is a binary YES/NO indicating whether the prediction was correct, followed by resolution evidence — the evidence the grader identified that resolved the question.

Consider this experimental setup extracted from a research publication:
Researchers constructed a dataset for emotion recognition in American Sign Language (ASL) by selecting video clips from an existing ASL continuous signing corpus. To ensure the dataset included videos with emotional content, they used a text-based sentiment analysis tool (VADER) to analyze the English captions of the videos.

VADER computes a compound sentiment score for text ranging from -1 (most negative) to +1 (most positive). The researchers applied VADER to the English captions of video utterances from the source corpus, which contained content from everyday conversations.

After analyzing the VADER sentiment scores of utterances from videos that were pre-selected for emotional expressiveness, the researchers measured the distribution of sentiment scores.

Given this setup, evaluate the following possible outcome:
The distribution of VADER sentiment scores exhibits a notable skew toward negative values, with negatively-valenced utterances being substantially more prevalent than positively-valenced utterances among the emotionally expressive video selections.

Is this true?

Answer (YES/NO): NO